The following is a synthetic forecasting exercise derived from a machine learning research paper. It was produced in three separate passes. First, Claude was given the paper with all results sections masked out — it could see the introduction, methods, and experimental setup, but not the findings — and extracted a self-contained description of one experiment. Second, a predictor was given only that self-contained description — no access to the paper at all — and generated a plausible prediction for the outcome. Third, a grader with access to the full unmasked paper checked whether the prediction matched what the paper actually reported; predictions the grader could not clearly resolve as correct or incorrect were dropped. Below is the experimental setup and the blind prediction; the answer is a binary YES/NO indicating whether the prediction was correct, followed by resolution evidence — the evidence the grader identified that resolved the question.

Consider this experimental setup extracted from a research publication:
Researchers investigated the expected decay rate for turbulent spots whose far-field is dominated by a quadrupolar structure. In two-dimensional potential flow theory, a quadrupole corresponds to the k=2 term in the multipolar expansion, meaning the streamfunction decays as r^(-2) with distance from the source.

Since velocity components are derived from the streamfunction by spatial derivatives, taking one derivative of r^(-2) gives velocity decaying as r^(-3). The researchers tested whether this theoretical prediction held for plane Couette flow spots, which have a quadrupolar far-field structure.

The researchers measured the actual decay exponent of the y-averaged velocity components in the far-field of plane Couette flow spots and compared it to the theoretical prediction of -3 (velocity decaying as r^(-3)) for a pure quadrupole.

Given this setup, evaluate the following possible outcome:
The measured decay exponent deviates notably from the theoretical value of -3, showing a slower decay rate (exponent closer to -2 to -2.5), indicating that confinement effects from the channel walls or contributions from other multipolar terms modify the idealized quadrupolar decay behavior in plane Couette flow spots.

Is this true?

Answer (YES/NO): NO